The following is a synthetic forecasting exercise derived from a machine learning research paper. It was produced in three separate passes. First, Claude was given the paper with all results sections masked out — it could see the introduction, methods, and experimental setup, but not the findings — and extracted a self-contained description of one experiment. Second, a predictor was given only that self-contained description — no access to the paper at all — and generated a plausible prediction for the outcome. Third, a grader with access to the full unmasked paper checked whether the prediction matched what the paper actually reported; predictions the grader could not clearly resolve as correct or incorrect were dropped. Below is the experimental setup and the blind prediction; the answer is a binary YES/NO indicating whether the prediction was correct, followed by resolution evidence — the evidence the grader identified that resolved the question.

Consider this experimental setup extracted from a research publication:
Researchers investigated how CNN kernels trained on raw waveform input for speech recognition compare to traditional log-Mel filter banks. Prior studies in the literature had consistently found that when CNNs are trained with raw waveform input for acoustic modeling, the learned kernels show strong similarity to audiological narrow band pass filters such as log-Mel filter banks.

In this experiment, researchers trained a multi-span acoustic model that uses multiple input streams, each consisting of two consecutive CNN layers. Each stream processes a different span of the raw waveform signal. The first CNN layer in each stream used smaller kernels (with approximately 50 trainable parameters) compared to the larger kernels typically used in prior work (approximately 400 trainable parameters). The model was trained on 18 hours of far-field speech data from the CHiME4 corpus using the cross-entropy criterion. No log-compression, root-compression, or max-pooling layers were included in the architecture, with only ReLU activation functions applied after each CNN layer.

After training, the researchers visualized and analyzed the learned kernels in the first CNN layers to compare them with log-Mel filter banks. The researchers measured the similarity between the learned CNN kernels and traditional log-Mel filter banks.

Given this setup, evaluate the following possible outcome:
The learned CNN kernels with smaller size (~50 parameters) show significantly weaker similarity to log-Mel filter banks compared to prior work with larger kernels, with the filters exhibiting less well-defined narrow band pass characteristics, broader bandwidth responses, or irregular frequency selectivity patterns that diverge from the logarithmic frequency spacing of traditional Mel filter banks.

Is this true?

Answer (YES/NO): NO